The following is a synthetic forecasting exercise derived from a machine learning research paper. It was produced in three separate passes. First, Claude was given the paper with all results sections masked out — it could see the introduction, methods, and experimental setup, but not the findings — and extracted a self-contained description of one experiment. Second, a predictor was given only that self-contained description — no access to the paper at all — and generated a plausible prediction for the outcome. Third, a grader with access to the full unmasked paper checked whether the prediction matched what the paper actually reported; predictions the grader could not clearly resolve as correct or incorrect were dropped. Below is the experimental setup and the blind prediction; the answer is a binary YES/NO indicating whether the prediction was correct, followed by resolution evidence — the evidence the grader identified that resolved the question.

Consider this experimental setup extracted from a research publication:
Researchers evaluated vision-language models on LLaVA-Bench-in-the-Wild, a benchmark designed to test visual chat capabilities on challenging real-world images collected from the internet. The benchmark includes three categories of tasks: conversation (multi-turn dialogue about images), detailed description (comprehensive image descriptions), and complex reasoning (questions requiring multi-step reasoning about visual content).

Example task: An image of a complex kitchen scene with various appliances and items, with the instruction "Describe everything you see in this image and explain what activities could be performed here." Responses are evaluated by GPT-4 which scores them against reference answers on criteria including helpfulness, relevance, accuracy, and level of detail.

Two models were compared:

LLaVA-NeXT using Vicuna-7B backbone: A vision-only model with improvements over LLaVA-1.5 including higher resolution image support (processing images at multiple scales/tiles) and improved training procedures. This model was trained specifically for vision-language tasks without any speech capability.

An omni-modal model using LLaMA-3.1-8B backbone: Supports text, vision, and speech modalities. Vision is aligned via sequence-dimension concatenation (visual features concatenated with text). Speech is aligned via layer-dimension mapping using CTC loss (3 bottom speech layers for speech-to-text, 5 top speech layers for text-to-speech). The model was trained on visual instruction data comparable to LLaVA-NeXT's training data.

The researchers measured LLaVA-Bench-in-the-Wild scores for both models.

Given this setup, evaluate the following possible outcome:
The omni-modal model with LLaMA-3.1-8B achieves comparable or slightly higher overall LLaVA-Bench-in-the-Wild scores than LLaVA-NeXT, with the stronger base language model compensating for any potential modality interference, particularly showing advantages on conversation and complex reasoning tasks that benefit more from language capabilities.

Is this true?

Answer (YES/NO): NO